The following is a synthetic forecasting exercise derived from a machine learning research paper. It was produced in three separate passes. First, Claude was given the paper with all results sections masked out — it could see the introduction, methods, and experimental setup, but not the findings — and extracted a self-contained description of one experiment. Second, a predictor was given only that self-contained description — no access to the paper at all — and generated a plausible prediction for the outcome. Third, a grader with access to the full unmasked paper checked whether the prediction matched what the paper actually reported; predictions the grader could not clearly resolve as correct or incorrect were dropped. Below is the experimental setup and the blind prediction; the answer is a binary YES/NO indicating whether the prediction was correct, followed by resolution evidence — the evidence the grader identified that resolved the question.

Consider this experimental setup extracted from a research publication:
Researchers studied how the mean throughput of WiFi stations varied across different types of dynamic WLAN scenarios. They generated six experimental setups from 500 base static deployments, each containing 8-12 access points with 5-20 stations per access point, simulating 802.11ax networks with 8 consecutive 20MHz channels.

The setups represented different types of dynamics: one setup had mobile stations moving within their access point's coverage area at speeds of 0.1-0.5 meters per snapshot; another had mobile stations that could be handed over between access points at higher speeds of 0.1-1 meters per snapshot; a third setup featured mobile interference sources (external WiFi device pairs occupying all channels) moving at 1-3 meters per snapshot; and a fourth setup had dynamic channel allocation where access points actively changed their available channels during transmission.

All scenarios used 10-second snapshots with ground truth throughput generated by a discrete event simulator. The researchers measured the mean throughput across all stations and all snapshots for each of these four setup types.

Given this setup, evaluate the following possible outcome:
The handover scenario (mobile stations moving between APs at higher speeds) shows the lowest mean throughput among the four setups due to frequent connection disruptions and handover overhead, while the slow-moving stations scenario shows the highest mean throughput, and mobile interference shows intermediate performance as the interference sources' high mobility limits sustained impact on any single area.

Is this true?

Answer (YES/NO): NO